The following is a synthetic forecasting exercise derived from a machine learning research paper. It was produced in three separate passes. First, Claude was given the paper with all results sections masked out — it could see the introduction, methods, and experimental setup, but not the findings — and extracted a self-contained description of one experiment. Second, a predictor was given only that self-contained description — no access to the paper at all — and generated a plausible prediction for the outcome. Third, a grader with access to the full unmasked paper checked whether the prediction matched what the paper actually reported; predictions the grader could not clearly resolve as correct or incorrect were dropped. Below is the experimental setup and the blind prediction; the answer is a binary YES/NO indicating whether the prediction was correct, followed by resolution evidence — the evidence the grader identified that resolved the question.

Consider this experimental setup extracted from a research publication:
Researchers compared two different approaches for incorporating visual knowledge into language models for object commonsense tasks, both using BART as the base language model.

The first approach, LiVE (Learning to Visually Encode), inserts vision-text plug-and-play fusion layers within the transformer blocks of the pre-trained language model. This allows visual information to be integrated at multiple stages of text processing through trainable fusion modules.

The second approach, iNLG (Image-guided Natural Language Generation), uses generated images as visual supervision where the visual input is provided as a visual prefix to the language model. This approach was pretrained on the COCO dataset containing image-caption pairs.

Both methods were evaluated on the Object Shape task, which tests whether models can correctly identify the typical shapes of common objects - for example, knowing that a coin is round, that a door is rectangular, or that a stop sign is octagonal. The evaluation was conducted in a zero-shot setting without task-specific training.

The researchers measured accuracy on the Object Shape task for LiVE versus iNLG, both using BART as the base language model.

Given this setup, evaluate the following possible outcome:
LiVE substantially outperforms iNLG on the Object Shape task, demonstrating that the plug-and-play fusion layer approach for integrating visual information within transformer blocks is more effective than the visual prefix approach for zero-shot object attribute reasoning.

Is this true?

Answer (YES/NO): NO